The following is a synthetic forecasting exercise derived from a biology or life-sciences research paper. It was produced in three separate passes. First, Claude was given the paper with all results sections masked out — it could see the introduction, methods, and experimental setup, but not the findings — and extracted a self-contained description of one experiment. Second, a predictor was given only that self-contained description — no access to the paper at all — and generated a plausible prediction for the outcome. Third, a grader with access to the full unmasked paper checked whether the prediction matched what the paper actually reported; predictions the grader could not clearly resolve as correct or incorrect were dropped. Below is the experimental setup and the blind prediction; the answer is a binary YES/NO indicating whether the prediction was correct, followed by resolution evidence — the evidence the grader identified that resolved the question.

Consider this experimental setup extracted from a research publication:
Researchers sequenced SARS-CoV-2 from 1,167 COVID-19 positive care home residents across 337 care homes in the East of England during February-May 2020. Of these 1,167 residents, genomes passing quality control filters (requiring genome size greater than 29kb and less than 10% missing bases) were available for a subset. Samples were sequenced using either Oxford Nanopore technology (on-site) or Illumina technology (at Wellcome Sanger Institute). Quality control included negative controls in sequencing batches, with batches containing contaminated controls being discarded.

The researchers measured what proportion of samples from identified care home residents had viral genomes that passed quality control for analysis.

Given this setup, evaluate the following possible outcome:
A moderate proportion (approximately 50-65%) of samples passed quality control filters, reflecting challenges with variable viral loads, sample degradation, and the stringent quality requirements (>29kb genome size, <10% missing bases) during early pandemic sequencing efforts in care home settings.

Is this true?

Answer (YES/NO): YES